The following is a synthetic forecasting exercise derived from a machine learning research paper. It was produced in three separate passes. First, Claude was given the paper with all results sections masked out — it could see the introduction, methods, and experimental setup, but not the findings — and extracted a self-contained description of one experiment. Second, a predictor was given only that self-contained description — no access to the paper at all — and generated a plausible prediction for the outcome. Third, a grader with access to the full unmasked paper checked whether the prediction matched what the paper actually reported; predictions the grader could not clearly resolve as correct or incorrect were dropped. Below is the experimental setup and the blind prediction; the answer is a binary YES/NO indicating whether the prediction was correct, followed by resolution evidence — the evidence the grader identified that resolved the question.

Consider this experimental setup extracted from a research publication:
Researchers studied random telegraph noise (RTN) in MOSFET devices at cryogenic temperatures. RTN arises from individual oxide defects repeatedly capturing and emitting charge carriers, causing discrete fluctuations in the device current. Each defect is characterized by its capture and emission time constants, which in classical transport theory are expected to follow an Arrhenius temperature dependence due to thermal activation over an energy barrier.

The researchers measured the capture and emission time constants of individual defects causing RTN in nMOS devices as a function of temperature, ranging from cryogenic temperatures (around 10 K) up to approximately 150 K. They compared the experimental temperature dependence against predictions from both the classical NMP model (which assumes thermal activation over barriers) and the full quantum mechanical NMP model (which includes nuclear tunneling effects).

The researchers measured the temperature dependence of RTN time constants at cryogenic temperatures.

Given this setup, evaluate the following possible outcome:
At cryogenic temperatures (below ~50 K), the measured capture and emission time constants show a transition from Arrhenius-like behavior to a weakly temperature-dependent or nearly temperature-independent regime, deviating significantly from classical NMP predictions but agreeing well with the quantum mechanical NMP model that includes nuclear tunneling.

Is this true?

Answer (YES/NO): YES